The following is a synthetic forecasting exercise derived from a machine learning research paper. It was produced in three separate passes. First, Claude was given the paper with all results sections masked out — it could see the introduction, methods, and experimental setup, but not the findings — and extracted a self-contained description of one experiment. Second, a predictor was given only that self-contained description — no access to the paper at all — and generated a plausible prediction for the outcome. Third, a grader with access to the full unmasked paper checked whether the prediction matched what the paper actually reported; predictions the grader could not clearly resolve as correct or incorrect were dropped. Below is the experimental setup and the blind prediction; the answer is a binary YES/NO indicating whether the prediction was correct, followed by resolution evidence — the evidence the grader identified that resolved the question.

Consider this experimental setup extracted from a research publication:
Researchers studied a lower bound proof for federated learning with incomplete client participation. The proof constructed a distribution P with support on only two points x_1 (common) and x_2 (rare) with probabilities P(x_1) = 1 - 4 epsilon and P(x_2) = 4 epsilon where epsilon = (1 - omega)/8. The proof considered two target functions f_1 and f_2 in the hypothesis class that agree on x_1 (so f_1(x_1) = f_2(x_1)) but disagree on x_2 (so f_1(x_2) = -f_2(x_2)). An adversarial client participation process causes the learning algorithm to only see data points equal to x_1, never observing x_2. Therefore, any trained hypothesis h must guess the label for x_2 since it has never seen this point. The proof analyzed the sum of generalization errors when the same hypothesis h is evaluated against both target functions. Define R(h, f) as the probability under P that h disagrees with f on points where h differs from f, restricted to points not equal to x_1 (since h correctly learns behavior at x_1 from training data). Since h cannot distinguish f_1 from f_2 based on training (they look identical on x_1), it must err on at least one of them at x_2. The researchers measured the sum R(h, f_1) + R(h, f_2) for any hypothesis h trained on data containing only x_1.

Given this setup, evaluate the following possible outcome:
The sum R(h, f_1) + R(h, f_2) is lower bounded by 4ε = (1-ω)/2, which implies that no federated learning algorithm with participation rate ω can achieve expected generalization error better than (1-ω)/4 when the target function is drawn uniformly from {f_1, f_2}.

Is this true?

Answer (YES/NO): YES